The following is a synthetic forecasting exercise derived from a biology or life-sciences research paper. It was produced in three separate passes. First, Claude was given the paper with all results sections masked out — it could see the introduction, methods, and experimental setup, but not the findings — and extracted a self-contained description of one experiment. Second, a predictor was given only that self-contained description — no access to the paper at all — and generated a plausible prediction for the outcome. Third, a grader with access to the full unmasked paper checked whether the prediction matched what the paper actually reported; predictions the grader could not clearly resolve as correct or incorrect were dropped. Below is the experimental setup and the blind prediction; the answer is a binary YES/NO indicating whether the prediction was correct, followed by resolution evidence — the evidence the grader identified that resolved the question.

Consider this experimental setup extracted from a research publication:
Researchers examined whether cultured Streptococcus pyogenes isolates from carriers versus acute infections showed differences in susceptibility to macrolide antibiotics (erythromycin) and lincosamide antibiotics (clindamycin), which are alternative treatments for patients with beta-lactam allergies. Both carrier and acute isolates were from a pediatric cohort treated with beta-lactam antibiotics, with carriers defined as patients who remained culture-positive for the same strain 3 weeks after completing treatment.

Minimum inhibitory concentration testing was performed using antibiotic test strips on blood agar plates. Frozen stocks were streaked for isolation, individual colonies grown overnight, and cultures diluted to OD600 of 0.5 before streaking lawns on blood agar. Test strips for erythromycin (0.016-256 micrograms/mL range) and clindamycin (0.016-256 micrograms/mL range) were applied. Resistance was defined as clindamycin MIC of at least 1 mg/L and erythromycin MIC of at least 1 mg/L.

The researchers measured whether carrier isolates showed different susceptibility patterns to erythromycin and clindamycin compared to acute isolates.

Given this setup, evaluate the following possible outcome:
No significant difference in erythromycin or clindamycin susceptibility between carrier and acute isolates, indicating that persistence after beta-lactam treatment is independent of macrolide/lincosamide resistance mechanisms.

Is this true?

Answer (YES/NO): YES